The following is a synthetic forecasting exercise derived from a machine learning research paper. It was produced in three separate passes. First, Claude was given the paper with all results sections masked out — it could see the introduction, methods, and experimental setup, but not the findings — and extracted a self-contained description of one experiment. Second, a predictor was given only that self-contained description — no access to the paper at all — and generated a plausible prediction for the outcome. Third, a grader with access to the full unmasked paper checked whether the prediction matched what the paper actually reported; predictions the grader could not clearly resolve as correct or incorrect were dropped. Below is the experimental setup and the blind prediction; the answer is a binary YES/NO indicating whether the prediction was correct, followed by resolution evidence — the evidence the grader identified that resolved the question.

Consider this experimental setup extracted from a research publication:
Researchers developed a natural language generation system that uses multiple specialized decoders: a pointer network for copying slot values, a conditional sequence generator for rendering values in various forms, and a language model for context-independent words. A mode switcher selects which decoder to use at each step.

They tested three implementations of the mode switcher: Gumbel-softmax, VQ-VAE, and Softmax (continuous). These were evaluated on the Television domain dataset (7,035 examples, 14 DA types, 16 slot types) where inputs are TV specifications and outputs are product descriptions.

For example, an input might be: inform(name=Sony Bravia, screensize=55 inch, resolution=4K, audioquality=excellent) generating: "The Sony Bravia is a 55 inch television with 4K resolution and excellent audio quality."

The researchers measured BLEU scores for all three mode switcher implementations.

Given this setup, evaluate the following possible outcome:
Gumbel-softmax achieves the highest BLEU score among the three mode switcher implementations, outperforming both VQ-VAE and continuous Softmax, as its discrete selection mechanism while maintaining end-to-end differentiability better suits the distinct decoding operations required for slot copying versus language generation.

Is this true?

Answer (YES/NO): NO